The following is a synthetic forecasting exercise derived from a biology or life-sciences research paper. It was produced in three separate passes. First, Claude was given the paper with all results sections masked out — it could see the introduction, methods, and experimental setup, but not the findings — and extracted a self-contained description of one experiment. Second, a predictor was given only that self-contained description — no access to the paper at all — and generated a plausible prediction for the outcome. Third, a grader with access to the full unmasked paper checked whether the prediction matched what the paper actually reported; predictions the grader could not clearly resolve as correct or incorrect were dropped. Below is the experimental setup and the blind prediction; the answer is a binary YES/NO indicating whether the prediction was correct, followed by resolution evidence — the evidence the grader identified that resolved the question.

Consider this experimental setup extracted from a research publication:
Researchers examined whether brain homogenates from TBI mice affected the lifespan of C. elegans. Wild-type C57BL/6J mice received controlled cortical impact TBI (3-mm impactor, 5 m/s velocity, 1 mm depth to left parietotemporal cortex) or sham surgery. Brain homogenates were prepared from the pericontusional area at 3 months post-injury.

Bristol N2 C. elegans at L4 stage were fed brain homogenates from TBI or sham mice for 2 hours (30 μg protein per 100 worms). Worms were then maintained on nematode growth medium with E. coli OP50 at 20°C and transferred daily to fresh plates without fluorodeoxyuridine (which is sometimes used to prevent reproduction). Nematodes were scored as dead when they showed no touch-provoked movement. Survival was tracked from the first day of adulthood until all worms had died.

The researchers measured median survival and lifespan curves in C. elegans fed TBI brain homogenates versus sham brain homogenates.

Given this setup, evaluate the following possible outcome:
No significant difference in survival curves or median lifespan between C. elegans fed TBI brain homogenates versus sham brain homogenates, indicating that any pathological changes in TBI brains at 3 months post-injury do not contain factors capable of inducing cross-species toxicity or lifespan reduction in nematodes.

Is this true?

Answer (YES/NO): YES